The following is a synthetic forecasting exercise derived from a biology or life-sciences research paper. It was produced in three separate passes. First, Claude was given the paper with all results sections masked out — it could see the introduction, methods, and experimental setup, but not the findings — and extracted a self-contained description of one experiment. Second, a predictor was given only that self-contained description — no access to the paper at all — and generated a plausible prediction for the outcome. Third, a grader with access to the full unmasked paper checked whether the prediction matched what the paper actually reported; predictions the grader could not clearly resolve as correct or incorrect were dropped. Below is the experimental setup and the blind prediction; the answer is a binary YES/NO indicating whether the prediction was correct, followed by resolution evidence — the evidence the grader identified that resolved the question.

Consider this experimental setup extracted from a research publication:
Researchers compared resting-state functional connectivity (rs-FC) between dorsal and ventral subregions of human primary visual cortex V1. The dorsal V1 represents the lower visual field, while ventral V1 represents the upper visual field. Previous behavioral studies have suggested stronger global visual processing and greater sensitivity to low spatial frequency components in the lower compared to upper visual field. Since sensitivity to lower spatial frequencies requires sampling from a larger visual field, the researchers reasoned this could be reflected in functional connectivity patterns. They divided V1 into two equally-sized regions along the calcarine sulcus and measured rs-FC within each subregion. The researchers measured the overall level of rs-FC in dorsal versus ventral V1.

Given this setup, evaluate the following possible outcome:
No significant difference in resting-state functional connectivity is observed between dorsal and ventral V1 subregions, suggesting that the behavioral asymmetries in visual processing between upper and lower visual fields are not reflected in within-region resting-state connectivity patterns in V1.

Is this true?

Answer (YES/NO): NO